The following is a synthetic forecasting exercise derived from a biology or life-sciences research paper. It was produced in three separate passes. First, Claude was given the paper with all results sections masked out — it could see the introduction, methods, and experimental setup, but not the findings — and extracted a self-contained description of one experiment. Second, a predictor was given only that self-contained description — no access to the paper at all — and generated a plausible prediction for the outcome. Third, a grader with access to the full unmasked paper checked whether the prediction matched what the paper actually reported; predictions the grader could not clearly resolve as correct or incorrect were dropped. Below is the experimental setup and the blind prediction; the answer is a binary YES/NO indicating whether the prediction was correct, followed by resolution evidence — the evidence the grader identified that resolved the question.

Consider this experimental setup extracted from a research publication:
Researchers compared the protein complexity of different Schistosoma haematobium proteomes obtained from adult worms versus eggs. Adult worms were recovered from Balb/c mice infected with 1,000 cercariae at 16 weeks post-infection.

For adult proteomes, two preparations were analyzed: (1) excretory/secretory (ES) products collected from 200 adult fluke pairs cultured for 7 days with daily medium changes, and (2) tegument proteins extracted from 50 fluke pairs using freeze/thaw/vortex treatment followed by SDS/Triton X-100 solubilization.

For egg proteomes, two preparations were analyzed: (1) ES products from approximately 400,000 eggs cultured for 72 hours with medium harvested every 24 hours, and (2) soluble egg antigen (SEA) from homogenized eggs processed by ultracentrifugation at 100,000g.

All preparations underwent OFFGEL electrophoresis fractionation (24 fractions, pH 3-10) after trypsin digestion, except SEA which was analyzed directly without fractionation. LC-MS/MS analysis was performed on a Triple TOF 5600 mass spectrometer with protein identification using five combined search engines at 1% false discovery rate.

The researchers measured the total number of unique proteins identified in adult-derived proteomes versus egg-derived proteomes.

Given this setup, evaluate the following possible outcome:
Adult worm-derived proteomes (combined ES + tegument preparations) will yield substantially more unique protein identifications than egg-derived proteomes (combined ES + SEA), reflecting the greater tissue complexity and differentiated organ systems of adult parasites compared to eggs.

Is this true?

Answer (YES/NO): YES